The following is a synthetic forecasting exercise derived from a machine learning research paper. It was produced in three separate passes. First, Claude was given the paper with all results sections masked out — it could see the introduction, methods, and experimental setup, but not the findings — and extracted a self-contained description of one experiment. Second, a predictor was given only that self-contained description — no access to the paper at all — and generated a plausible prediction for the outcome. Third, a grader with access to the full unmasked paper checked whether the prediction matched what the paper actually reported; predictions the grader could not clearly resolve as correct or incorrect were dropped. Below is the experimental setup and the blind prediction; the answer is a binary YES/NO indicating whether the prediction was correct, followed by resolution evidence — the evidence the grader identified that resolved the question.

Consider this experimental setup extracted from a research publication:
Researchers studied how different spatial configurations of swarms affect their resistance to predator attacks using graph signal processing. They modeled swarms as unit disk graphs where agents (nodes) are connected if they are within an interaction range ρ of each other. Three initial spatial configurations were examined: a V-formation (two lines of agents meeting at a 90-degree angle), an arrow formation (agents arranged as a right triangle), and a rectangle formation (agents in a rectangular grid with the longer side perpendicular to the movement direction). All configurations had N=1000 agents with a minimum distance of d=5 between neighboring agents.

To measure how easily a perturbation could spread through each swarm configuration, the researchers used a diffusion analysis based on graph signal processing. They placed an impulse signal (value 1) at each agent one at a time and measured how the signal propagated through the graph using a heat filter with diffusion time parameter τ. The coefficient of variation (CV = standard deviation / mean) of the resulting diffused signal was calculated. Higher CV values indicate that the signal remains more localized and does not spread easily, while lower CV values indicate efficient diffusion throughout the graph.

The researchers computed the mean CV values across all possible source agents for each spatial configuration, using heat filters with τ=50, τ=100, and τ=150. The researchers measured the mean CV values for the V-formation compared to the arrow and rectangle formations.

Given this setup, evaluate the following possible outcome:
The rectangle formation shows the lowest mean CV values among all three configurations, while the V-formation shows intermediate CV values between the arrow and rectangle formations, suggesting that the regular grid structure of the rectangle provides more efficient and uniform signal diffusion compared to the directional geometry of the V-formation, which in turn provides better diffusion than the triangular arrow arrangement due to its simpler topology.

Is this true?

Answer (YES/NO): NO